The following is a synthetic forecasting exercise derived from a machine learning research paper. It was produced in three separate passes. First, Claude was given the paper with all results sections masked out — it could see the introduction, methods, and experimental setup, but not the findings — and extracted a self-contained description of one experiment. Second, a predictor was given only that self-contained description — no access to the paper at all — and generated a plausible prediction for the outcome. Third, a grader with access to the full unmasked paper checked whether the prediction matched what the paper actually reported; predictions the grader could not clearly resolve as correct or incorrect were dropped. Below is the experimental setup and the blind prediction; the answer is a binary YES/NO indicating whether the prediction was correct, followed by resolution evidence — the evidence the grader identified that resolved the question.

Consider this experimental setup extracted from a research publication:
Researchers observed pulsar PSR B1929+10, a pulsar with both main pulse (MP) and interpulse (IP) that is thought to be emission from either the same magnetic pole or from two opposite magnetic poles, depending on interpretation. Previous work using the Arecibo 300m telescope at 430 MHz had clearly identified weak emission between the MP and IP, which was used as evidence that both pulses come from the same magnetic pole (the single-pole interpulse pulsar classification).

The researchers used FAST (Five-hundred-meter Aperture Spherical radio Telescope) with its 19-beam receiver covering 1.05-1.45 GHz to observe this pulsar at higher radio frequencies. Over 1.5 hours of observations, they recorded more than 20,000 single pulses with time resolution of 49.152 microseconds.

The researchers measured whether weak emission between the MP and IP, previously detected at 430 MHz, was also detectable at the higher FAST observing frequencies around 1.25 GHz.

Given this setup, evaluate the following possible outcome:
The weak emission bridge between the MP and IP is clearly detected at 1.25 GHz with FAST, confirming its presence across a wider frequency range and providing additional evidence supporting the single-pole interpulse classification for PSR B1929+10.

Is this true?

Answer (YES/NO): NO